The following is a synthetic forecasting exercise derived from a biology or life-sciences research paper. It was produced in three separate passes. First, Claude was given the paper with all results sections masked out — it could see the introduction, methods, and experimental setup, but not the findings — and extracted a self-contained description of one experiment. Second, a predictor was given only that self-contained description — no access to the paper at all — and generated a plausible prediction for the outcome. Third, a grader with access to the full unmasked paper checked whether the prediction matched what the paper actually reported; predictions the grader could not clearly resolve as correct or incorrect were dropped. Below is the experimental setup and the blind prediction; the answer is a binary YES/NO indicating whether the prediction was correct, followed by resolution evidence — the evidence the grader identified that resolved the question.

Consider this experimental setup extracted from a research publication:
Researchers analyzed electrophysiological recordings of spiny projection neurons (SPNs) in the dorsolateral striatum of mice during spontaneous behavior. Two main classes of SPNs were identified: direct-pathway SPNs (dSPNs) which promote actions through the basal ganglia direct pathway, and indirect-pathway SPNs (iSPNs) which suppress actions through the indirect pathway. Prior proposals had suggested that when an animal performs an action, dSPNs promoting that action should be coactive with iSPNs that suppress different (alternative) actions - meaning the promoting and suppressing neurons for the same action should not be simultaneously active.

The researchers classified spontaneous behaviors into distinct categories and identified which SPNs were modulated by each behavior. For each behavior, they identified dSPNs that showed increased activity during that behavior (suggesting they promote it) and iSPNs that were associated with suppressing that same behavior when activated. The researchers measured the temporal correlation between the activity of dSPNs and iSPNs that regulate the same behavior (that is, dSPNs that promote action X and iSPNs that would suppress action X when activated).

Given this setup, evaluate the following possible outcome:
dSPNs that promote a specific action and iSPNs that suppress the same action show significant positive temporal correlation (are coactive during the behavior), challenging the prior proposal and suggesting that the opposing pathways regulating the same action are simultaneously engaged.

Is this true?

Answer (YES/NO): YES